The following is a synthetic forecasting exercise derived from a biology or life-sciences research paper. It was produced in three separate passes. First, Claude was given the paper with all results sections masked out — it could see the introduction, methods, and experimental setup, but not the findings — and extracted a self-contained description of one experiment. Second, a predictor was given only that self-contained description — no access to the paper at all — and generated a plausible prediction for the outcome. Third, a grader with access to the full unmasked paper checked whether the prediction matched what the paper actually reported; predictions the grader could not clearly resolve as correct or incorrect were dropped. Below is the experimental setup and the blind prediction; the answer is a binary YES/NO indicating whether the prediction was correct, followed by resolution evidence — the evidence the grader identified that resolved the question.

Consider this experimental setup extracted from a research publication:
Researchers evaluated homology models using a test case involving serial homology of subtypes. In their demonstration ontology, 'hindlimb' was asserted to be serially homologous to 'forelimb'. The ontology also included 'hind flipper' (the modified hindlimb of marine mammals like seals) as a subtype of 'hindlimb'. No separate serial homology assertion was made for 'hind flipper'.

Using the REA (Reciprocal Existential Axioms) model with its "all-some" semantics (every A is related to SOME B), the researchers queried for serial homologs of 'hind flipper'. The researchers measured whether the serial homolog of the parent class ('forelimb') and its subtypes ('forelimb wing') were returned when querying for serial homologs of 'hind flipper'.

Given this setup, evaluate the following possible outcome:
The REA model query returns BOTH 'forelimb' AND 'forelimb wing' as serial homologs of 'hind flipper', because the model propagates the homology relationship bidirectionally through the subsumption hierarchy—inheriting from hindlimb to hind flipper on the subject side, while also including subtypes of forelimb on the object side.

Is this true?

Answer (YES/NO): NO